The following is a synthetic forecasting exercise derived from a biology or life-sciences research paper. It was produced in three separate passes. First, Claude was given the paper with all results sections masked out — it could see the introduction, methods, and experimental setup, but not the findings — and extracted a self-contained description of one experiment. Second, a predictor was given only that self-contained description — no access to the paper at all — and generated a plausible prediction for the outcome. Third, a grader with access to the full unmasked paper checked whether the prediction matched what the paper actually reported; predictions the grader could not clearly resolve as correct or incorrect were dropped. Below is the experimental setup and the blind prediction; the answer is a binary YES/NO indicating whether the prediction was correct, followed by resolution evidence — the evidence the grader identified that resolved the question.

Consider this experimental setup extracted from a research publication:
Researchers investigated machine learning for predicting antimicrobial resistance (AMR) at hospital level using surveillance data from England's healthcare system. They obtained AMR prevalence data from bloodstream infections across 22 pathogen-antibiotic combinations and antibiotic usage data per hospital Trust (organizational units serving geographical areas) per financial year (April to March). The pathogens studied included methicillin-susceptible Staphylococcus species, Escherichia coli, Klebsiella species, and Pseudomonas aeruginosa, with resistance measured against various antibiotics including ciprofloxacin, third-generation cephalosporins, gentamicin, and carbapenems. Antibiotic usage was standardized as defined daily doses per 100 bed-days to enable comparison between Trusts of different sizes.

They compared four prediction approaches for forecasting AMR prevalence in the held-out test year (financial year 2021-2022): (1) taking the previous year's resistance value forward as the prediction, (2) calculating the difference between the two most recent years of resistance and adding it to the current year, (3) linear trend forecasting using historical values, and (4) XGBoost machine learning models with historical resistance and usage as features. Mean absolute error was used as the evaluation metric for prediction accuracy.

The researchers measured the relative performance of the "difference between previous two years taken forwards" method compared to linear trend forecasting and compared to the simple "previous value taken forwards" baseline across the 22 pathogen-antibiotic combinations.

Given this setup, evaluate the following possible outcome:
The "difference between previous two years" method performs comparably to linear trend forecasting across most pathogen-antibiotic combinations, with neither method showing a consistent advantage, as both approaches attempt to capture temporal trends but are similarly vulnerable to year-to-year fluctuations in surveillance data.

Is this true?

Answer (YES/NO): NO